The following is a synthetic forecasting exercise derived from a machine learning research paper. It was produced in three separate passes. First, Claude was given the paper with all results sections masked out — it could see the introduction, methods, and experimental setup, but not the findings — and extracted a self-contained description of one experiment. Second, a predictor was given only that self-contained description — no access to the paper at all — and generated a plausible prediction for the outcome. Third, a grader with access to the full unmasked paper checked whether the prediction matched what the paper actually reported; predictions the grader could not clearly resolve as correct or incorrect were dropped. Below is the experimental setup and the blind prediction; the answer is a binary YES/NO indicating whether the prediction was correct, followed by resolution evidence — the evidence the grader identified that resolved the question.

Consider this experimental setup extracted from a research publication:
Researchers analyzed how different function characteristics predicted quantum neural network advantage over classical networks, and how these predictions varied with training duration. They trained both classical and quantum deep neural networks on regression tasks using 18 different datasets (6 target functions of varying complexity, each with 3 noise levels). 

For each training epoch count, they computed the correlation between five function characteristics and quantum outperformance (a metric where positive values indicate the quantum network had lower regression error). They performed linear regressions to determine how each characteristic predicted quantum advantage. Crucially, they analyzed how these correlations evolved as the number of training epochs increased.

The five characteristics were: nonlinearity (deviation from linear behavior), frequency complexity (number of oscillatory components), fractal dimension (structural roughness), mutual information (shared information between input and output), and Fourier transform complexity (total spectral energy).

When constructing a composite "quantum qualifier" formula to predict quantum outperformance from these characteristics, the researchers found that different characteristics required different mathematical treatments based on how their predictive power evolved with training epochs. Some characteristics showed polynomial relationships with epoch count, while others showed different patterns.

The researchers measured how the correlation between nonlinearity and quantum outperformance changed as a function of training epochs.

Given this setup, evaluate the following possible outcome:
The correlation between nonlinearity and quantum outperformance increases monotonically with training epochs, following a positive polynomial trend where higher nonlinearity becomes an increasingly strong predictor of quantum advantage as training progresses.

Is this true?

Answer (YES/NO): NO